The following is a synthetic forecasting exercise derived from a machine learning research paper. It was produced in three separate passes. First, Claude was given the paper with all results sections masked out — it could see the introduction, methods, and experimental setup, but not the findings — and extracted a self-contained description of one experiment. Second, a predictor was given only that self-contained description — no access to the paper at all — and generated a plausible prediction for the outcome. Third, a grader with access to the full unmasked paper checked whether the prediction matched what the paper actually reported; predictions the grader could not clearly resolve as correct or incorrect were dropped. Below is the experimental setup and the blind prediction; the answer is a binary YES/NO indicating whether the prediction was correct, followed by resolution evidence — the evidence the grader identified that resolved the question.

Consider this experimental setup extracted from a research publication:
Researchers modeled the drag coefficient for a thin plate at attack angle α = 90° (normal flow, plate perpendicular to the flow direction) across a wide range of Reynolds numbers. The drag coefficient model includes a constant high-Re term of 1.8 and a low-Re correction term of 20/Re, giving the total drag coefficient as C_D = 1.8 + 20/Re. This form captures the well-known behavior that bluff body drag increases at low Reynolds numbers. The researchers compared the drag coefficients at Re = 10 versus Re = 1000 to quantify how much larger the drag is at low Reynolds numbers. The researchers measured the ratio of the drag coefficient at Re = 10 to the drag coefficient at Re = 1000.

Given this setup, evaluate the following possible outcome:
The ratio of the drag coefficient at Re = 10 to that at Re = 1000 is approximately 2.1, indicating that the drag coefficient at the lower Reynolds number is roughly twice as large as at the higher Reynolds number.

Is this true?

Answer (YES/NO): YES